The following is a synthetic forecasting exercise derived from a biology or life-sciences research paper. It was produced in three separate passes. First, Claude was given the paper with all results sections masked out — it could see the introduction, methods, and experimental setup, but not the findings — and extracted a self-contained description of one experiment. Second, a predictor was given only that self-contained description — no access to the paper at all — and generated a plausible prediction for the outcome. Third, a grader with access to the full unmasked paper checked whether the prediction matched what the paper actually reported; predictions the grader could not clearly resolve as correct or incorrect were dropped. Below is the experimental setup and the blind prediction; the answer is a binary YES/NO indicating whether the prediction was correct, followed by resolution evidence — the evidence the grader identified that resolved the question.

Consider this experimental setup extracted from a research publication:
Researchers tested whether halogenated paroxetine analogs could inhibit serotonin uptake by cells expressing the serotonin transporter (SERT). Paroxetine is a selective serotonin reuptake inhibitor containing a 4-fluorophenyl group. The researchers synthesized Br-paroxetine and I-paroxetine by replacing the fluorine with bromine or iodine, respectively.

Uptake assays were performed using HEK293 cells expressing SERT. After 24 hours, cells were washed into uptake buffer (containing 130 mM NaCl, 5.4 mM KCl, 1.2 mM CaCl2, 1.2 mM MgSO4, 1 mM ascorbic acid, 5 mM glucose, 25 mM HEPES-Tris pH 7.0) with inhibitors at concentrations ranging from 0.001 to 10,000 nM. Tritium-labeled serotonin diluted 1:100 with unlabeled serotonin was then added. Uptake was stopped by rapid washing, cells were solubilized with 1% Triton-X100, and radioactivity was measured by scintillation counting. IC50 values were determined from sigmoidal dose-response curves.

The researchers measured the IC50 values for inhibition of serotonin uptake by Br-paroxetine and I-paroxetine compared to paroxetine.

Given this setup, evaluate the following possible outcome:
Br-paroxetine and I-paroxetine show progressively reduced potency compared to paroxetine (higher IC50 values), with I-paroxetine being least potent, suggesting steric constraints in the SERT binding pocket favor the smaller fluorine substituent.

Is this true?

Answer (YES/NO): YES